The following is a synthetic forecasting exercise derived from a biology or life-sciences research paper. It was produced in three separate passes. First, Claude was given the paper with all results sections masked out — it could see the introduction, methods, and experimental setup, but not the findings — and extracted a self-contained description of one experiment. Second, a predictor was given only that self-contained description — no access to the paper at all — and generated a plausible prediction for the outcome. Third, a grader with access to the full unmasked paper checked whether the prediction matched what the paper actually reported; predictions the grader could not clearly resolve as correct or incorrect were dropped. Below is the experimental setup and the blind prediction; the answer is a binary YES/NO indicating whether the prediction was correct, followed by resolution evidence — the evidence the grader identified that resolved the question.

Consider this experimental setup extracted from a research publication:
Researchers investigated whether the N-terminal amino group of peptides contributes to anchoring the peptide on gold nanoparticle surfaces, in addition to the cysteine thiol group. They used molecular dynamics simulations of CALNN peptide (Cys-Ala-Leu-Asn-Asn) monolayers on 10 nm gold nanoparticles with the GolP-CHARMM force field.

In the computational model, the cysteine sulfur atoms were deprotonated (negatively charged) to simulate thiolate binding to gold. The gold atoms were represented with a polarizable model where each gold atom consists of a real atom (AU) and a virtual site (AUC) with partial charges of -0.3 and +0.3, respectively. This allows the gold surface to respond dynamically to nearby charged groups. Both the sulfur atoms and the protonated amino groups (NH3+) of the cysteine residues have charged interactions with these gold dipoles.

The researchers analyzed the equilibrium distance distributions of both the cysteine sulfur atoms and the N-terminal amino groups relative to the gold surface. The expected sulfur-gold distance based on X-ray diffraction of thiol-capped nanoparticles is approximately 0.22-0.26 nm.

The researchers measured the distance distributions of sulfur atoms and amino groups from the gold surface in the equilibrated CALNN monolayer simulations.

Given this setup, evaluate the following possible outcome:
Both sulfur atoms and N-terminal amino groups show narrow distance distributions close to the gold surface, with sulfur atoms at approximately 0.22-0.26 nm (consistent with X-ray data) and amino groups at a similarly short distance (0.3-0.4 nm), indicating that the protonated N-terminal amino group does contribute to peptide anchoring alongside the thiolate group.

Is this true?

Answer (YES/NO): NO